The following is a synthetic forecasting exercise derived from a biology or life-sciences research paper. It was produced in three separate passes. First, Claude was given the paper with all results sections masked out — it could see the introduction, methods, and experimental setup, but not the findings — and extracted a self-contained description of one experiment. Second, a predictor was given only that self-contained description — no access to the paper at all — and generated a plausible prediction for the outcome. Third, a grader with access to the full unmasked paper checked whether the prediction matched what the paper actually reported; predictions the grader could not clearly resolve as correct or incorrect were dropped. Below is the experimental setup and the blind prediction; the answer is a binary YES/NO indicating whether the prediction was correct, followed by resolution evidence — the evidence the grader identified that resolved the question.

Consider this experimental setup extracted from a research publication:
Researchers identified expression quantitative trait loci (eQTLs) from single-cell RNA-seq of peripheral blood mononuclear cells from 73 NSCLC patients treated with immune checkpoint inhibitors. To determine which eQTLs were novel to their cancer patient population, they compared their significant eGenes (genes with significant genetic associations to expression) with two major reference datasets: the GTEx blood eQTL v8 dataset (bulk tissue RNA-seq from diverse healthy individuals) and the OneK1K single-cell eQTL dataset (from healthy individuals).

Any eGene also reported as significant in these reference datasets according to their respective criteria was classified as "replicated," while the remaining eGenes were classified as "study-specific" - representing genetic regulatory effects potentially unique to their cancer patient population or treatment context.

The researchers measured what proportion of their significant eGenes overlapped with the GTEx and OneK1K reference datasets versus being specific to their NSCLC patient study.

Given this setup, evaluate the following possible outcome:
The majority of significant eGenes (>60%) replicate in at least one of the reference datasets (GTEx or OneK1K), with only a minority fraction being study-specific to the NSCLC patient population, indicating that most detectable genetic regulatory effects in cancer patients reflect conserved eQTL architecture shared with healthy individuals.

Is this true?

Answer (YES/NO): YES